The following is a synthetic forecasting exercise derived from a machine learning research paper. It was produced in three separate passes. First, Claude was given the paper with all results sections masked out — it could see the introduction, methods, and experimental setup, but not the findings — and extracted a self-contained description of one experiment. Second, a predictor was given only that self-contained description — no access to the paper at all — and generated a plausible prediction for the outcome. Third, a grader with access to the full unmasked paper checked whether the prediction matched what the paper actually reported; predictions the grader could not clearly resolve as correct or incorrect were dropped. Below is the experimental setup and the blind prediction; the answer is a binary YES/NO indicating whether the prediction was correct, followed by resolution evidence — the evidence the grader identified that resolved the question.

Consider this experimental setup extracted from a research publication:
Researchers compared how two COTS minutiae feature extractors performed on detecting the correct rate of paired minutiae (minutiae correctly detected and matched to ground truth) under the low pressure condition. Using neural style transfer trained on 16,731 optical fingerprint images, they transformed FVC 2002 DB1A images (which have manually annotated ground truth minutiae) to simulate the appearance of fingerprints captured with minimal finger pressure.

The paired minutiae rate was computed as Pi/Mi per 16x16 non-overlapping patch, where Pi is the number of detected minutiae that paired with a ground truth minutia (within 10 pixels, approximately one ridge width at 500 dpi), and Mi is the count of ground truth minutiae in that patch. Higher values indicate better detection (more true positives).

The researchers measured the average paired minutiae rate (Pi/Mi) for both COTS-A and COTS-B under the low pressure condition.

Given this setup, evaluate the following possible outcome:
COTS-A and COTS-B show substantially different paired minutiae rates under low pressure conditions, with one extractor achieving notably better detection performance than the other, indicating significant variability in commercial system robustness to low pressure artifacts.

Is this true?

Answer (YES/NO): NO